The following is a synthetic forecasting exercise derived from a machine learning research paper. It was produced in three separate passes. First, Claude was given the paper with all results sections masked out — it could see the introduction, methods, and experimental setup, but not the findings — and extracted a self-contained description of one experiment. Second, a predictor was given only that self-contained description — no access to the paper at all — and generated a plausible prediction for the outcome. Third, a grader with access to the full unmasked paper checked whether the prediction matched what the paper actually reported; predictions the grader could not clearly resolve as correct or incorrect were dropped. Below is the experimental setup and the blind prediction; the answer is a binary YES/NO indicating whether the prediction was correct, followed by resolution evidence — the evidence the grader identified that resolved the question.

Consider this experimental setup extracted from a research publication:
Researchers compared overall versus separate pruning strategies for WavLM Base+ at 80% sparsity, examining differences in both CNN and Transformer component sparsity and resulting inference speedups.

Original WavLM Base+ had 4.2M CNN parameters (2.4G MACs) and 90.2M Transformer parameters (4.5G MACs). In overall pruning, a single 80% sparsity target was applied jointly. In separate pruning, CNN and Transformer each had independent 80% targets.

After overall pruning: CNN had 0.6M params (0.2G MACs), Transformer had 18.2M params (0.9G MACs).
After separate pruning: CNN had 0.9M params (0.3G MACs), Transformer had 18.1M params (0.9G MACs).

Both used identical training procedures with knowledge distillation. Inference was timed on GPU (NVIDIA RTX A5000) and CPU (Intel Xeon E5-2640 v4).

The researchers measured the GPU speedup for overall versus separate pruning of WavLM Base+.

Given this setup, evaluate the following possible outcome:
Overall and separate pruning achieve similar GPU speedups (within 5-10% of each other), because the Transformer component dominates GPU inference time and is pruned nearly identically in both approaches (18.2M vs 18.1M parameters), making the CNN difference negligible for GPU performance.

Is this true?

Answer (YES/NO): YES